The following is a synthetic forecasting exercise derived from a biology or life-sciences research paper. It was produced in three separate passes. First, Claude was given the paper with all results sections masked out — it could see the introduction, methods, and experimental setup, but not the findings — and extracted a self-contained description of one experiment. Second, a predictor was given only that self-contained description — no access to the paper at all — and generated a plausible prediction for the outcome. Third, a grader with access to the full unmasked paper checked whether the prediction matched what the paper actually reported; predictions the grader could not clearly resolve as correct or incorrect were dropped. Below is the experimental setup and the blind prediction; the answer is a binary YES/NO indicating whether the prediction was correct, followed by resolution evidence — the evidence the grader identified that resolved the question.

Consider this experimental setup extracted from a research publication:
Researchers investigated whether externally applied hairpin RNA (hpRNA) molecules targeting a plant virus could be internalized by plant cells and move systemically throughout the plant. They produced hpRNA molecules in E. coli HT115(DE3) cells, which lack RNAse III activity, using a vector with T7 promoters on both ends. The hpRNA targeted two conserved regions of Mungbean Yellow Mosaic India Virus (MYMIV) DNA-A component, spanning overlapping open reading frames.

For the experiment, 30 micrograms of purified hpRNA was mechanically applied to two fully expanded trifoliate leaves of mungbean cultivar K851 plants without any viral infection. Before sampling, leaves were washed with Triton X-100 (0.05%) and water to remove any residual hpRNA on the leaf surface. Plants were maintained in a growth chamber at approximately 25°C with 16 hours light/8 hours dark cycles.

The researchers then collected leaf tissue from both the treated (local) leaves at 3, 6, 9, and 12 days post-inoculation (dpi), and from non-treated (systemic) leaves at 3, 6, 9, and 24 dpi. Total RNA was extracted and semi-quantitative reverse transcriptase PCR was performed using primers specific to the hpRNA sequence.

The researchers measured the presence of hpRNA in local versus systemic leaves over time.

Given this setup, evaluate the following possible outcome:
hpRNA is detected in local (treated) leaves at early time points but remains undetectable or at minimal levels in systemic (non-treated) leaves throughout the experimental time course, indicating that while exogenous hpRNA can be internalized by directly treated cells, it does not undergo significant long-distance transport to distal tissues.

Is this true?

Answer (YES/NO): NO